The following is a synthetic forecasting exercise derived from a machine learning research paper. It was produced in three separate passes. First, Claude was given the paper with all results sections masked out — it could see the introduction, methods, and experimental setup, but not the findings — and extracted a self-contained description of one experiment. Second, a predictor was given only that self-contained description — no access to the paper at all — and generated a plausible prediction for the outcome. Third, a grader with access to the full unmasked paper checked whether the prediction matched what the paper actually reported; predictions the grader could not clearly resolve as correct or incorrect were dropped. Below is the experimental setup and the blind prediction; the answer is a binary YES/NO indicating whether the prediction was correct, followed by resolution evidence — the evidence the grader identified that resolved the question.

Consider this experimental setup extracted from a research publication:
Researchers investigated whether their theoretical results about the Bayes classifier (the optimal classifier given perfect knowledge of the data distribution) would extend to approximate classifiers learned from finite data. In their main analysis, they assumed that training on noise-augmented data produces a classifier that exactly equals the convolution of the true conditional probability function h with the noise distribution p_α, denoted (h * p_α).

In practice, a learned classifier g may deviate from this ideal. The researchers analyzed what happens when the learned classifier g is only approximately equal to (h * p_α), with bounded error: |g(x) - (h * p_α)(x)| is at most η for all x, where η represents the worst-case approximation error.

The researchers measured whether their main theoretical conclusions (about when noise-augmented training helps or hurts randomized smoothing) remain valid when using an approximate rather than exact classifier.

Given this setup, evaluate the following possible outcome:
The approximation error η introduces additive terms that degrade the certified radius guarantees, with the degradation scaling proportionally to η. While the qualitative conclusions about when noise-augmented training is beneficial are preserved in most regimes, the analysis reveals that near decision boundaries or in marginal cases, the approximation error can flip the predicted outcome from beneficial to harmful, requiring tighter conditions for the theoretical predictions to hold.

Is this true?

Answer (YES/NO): NO